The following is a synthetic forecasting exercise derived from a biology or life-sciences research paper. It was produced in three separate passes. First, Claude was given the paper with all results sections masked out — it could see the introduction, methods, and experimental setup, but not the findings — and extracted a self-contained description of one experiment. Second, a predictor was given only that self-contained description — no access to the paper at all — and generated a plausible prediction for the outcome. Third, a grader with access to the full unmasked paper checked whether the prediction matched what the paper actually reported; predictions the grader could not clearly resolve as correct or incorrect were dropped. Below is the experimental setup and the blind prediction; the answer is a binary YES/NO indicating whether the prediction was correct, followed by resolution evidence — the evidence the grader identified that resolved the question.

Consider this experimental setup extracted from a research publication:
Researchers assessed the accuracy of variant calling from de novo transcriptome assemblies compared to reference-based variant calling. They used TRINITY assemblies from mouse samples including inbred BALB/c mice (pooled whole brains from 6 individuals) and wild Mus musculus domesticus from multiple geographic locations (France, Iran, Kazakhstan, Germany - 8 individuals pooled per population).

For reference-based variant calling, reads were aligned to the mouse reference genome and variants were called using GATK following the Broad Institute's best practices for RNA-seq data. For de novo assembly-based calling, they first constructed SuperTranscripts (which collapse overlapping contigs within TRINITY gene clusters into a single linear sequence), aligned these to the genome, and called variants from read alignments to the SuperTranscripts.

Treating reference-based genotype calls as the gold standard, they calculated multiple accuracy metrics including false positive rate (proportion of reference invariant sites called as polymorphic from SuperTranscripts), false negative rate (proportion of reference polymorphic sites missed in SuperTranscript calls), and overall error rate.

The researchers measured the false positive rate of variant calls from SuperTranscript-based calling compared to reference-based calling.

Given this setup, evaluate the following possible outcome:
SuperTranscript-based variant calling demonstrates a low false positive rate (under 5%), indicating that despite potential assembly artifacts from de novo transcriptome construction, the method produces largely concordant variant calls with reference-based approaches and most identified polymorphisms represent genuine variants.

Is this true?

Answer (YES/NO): NO